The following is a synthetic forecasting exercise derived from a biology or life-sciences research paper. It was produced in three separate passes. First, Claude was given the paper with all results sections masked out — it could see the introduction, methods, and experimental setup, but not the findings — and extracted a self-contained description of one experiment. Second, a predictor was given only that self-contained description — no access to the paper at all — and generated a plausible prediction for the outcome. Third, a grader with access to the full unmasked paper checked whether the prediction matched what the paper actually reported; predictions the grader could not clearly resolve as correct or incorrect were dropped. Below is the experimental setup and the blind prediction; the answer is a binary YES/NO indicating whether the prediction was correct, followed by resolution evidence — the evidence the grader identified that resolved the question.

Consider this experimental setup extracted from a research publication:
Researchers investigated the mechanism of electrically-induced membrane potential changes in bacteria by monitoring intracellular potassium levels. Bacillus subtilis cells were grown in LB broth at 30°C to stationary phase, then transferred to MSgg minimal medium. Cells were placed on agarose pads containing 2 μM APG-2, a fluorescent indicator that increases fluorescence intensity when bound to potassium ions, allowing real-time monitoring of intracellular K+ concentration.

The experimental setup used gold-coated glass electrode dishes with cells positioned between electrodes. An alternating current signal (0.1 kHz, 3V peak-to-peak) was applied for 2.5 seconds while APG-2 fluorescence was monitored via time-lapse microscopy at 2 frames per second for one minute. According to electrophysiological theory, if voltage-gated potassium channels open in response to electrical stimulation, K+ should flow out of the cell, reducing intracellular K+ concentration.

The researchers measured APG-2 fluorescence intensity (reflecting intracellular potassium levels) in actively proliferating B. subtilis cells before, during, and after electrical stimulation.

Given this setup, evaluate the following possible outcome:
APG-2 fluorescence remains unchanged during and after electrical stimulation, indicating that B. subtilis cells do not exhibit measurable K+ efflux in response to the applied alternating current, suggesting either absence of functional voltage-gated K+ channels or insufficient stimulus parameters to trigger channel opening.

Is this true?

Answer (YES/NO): NO